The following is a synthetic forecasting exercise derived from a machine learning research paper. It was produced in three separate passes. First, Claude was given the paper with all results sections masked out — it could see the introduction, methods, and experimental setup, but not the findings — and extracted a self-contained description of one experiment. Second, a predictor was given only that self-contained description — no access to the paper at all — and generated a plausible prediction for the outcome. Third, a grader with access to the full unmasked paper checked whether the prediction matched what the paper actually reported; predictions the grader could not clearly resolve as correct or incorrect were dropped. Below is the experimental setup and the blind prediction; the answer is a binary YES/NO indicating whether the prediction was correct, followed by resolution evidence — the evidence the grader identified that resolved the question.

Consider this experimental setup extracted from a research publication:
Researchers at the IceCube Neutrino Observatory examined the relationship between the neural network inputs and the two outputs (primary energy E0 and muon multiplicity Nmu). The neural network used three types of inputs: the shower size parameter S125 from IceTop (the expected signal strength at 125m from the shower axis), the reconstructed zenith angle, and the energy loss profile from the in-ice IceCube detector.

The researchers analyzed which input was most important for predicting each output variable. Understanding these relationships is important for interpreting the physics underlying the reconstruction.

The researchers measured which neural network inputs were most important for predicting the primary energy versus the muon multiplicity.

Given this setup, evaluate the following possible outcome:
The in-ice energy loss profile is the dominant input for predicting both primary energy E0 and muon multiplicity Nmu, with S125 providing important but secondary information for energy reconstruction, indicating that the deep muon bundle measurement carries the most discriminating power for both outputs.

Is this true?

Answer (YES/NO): NO